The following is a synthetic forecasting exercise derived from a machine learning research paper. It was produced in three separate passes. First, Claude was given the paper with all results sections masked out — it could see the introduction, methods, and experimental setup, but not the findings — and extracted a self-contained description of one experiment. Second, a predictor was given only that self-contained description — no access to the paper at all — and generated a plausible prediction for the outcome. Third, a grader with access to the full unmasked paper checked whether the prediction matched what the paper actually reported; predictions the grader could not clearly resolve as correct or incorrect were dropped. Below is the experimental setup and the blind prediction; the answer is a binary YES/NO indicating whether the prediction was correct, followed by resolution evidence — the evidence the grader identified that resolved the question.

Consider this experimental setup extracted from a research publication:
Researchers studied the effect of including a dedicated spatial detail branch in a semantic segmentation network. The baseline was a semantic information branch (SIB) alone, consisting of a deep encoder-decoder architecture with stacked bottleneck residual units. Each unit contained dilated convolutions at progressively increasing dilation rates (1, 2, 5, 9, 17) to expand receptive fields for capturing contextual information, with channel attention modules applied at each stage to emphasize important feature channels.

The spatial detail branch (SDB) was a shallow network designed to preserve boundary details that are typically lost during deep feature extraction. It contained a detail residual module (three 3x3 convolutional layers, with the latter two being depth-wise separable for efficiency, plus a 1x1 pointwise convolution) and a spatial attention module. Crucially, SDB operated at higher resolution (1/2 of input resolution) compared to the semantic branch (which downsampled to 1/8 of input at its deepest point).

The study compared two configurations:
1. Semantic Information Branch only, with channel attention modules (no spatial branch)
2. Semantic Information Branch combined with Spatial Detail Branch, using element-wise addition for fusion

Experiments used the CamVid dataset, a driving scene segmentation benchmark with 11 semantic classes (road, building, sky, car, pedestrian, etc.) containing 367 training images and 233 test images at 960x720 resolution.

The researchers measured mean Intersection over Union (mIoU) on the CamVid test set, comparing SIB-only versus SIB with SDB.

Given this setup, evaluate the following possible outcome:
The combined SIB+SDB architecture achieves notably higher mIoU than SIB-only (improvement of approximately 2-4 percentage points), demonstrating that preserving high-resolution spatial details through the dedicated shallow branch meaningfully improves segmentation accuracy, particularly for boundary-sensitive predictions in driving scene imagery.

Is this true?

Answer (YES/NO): NO